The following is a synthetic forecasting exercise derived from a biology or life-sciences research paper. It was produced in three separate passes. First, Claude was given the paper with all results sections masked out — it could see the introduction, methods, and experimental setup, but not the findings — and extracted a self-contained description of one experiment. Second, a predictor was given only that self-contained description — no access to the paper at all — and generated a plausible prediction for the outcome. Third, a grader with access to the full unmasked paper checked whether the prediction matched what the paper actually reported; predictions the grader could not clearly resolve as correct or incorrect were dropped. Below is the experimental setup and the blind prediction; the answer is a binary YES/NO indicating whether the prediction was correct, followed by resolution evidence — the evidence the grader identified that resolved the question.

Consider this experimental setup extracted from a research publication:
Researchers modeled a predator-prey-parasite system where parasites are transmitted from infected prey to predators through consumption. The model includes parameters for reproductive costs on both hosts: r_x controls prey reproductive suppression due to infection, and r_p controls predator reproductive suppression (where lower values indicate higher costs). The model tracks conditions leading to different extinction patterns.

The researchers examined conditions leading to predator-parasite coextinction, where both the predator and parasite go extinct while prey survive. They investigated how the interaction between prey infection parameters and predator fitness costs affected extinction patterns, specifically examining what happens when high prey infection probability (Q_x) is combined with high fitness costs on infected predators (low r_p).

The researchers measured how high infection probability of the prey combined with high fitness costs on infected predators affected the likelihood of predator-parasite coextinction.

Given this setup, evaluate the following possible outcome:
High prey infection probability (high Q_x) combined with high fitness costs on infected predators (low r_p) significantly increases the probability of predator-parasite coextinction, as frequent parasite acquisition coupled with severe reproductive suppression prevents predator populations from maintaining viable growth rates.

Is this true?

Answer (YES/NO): YES